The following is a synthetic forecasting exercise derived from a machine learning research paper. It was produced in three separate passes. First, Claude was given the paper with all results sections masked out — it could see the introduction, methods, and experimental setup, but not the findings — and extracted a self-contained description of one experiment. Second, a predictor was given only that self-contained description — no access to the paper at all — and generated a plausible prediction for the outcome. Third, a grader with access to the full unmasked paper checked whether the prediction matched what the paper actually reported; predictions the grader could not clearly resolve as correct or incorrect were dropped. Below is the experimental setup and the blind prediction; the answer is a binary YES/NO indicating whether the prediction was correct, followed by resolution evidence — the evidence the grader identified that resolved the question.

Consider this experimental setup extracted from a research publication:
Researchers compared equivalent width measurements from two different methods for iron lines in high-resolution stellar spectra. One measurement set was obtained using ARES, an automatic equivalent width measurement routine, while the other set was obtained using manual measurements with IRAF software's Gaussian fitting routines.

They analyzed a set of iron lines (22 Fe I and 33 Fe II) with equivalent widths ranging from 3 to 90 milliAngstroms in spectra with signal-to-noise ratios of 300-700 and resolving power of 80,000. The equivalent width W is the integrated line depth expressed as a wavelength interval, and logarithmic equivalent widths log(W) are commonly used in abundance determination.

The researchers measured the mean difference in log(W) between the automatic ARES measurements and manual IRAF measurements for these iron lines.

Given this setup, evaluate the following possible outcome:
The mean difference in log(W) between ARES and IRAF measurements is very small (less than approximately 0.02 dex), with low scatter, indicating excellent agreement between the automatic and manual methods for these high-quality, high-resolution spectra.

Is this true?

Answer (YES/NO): YES